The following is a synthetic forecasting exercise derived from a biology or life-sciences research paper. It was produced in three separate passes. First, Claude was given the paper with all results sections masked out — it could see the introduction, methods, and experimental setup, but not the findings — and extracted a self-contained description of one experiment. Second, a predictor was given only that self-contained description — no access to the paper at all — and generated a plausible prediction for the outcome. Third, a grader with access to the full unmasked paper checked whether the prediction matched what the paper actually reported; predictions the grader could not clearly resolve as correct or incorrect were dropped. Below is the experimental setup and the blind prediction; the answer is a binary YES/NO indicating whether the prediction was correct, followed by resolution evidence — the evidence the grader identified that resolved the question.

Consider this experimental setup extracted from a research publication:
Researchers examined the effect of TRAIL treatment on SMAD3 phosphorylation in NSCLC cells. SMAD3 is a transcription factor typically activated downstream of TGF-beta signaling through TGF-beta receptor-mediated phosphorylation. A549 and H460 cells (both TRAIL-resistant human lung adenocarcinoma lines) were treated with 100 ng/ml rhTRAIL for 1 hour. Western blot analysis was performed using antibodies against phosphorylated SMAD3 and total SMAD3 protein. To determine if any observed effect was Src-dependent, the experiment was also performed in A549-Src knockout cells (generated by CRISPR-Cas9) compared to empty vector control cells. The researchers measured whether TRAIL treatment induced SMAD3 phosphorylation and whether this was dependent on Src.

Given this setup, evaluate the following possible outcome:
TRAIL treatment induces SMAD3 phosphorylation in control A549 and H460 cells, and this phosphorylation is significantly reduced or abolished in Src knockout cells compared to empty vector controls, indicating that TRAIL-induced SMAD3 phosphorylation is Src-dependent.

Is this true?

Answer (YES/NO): NO